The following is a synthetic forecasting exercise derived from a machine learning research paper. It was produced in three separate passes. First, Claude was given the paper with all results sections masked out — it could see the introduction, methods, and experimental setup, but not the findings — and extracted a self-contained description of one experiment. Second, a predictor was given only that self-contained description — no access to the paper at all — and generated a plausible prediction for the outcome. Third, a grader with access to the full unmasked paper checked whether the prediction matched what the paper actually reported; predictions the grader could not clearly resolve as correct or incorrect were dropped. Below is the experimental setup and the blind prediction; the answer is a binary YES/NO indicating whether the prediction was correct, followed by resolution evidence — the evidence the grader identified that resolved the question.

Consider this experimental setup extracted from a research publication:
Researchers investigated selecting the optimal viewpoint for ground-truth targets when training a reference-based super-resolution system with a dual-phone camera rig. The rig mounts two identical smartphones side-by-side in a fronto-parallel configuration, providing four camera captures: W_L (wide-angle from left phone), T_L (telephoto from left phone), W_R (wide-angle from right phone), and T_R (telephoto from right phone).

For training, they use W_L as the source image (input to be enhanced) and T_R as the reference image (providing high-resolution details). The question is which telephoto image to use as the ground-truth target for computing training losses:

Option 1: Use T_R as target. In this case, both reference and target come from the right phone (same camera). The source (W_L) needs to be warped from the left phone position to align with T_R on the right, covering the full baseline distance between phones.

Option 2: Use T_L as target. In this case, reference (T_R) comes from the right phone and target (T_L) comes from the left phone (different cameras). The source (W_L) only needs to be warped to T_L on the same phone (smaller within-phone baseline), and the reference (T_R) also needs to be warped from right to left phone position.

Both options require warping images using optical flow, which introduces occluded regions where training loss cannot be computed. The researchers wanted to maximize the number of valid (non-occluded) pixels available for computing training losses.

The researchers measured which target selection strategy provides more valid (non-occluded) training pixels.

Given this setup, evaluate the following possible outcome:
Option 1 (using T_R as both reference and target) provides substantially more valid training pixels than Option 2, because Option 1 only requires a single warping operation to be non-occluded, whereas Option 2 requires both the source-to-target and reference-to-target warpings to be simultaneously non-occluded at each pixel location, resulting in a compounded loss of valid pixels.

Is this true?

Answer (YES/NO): NO